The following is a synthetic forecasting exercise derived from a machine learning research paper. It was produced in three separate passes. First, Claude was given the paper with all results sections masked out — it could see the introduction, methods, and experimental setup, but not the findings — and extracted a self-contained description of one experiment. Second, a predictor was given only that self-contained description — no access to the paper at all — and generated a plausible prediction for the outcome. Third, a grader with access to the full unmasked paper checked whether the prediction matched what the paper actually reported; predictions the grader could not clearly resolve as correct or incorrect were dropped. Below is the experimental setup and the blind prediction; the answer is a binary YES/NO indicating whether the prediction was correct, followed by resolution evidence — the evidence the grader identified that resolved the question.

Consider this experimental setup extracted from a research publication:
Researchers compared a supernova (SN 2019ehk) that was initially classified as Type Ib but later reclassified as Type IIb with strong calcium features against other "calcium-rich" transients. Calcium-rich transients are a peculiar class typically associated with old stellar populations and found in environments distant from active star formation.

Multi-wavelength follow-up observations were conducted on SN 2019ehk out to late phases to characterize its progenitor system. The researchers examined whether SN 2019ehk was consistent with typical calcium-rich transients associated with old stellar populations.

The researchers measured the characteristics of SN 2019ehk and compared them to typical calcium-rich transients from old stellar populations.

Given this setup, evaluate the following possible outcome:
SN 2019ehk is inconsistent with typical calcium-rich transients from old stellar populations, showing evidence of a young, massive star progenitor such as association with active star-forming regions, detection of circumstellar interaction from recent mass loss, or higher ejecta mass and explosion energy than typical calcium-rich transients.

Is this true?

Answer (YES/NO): YES